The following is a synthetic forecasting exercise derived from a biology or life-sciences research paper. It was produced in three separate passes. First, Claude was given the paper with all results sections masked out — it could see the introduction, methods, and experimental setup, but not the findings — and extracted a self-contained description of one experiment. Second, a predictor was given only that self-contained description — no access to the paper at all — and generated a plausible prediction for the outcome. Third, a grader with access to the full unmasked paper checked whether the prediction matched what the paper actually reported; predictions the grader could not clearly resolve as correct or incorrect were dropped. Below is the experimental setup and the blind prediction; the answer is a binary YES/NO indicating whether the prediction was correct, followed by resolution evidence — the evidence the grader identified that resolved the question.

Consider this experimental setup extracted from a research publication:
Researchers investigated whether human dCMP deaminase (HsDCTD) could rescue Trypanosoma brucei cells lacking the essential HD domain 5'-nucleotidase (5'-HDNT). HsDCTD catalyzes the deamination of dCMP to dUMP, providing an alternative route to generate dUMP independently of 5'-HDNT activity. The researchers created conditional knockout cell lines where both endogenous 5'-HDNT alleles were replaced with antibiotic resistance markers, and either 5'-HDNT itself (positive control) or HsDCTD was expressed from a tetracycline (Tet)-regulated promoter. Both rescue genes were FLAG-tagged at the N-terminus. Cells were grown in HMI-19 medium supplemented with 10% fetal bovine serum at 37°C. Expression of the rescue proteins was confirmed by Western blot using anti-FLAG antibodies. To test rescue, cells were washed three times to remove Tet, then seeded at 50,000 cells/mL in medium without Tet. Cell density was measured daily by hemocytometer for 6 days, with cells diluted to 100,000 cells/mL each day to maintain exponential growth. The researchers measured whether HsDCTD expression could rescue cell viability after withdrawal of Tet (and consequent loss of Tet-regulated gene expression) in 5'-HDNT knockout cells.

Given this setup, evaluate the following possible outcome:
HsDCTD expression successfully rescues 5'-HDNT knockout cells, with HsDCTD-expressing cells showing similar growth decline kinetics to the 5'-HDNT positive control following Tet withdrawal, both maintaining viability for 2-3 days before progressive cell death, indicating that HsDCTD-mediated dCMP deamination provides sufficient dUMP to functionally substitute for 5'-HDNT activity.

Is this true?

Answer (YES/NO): YES